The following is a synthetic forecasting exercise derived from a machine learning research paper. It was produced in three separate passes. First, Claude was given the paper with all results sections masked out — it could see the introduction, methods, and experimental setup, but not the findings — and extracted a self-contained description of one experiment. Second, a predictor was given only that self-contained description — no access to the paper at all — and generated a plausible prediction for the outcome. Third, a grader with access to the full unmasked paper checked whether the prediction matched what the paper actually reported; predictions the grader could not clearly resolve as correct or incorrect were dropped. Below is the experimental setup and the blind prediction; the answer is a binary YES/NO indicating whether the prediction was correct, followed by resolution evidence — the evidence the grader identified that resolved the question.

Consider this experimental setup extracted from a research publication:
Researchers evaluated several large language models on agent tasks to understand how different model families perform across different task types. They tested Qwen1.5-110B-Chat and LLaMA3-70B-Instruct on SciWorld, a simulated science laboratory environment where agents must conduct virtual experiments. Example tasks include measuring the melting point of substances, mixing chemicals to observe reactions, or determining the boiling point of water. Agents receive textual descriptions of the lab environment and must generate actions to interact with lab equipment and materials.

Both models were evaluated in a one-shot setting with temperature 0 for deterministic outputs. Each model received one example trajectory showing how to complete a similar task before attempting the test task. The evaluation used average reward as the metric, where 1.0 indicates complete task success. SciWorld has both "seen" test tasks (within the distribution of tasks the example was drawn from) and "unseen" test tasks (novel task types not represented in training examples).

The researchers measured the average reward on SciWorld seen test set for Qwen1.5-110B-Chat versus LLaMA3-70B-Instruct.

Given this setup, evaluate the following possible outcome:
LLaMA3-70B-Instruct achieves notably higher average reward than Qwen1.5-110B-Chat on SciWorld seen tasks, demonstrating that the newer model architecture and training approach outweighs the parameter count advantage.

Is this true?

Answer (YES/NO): YES